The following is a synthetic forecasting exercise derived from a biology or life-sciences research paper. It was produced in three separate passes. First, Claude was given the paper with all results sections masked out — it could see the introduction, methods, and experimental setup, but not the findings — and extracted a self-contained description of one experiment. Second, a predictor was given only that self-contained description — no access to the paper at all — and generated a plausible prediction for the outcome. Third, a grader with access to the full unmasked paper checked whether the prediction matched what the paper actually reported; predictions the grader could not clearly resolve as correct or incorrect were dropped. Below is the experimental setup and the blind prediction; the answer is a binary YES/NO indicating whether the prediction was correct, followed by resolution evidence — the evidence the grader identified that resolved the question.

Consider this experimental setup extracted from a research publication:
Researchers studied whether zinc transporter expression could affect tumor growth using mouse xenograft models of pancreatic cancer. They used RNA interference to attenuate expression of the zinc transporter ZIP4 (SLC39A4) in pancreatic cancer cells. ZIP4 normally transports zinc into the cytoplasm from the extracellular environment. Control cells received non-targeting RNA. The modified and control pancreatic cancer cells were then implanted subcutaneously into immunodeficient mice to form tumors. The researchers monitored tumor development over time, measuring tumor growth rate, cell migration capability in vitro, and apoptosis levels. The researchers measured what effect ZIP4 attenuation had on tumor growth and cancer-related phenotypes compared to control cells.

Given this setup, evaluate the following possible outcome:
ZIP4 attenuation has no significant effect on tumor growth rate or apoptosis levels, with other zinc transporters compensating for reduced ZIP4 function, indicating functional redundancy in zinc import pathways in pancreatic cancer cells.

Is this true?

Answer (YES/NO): NO